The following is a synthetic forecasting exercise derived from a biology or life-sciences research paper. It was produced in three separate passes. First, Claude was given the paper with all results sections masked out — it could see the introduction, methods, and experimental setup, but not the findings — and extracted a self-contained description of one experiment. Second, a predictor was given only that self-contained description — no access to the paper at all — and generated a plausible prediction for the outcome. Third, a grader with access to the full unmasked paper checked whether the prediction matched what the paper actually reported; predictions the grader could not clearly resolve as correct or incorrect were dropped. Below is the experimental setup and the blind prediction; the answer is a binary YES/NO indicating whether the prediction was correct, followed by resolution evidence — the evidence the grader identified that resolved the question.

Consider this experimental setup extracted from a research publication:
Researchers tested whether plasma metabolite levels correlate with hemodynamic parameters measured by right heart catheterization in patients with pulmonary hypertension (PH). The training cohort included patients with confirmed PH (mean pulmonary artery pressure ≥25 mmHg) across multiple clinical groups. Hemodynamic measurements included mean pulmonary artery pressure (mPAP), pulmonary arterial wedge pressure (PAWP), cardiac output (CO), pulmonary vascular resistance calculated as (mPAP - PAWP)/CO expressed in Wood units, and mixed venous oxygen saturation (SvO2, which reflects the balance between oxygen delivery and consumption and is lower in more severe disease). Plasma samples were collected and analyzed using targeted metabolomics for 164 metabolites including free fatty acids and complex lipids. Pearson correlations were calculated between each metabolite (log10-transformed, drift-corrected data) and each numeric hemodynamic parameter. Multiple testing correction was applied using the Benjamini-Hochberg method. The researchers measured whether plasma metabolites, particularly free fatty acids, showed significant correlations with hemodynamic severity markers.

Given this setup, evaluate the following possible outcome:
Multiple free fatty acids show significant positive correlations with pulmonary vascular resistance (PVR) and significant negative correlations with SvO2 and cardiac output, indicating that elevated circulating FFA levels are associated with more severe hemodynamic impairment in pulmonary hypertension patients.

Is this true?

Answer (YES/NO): NO